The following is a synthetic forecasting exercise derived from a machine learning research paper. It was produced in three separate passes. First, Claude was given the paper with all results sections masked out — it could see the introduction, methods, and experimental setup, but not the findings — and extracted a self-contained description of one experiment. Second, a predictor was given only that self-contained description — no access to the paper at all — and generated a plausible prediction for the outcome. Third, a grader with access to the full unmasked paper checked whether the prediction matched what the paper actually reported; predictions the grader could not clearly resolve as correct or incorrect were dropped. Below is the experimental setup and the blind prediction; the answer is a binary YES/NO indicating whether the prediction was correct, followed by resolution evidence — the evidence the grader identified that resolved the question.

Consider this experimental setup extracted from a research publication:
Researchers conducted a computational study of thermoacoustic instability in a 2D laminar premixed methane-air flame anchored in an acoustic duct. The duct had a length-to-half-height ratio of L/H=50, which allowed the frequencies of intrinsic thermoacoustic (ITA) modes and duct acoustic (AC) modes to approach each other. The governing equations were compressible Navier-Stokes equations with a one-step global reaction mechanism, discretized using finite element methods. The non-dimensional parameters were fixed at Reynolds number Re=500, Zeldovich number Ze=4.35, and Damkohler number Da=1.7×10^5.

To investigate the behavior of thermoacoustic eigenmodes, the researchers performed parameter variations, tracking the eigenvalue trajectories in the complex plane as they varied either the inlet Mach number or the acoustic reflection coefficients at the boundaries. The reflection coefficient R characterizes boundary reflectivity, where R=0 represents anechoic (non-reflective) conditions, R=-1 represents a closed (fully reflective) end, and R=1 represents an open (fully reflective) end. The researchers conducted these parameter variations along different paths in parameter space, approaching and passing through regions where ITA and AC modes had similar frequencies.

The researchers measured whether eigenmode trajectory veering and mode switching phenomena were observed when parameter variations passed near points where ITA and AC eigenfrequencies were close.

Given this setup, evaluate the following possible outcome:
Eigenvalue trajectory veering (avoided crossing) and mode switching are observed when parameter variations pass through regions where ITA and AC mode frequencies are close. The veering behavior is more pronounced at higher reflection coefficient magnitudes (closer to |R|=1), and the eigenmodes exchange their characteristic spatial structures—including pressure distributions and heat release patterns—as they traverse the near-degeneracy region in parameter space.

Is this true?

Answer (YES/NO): NO